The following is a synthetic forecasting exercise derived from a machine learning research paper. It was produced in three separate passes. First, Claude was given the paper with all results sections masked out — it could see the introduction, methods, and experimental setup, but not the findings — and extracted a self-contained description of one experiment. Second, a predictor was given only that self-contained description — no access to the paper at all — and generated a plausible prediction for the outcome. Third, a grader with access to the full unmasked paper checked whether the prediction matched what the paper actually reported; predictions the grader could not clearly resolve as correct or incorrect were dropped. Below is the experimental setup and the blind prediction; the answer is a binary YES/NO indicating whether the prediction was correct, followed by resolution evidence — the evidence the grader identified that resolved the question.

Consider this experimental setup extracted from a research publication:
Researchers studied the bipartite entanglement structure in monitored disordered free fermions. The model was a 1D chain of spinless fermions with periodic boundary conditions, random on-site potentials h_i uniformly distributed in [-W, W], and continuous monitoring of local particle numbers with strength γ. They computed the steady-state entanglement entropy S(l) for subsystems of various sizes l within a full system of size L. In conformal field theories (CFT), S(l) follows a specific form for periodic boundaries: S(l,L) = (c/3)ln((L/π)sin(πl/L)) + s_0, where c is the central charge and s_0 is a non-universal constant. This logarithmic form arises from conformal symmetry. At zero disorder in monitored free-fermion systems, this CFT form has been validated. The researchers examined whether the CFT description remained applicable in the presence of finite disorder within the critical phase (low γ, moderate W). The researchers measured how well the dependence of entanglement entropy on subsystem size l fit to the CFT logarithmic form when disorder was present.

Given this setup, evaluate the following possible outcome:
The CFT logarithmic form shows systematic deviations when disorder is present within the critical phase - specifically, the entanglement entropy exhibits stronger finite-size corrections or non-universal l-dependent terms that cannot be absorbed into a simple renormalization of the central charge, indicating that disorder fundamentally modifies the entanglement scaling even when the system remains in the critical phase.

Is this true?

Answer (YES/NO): NO